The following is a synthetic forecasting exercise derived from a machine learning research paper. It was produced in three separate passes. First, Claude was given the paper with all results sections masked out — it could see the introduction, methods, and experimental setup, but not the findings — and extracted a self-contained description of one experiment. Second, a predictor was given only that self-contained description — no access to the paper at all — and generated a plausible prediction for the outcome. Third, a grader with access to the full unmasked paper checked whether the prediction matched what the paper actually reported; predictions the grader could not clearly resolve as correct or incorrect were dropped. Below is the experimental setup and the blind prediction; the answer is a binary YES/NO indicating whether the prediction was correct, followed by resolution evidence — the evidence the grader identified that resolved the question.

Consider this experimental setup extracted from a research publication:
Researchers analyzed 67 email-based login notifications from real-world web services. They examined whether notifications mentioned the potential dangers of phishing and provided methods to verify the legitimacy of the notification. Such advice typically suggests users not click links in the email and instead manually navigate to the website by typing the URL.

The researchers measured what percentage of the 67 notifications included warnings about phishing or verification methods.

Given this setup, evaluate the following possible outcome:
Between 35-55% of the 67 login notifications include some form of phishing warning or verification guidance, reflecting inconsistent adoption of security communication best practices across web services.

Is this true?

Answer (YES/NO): NO